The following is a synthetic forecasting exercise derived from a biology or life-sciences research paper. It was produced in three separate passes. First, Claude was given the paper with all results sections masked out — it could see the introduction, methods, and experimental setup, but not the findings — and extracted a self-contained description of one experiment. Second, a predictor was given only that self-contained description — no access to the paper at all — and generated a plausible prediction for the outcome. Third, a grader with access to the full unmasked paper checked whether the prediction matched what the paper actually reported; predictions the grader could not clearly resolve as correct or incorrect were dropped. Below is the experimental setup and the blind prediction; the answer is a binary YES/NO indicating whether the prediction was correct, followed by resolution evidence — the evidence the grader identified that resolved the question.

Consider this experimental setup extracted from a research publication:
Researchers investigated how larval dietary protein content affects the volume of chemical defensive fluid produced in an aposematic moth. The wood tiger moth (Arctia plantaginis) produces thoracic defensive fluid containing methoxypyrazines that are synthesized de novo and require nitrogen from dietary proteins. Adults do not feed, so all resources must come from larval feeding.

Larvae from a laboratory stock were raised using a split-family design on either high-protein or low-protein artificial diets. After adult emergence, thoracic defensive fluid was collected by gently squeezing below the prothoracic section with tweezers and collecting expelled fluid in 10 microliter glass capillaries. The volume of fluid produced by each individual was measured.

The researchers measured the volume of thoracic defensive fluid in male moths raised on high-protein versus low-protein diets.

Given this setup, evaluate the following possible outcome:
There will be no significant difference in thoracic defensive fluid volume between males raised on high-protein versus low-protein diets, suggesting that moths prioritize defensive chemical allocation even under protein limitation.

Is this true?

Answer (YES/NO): YES